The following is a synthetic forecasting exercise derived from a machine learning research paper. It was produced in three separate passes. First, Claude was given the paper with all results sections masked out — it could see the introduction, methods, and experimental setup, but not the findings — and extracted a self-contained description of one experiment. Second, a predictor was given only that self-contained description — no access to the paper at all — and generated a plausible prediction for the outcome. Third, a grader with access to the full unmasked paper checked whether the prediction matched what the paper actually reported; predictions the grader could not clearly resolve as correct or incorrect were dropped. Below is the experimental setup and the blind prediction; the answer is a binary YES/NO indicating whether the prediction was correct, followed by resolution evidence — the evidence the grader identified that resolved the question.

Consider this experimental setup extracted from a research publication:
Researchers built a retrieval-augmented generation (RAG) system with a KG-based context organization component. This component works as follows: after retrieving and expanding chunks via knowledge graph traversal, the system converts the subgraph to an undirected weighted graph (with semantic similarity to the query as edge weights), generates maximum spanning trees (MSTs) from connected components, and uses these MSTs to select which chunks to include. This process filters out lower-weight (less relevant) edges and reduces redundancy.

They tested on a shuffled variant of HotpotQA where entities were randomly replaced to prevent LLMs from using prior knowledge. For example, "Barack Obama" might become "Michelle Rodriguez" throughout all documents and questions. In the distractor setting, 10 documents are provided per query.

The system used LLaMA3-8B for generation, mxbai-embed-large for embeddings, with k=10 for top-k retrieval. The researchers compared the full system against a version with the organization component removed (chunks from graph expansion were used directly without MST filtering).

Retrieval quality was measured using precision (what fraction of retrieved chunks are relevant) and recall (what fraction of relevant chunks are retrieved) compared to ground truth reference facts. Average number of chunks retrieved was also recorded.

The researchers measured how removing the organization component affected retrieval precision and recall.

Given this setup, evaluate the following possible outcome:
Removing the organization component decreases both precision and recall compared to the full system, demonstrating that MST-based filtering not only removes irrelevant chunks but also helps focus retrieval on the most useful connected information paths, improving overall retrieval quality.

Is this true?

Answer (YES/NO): NO